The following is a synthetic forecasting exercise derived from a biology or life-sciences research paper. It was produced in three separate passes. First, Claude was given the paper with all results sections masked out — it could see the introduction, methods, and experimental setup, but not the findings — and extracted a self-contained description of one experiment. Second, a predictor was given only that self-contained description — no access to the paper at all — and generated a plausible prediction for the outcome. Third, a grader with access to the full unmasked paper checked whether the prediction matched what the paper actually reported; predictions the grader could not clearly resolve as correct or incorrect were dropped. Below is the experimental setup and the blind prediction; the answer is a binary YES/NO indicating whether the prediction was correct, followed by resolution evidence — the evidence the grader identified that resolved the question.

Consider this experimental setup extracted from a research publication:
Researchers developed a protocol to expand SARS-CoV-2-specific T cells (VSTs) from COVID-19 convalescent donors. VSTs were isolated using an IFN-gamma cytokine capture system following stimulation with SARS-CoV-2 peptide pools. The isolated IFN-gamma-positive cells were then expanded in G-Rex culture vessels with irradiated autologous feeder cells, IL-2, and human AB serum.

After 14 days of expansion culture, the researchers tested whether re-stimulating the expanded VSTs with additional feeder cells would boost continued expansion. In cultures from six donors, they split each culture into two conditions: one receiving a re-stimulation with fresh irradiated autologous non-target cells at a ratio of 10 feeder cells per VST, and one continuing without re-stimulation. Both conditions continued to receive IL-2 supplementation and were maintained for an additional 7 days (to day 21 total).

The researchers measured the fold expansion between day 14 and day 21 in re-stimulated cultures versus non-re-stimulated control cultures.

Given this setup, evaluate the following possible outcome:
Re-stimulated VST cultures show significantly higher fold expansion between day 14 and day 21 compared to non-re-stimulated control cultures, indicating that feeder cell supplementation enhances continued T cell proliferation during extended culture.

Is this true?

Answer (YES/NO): YES